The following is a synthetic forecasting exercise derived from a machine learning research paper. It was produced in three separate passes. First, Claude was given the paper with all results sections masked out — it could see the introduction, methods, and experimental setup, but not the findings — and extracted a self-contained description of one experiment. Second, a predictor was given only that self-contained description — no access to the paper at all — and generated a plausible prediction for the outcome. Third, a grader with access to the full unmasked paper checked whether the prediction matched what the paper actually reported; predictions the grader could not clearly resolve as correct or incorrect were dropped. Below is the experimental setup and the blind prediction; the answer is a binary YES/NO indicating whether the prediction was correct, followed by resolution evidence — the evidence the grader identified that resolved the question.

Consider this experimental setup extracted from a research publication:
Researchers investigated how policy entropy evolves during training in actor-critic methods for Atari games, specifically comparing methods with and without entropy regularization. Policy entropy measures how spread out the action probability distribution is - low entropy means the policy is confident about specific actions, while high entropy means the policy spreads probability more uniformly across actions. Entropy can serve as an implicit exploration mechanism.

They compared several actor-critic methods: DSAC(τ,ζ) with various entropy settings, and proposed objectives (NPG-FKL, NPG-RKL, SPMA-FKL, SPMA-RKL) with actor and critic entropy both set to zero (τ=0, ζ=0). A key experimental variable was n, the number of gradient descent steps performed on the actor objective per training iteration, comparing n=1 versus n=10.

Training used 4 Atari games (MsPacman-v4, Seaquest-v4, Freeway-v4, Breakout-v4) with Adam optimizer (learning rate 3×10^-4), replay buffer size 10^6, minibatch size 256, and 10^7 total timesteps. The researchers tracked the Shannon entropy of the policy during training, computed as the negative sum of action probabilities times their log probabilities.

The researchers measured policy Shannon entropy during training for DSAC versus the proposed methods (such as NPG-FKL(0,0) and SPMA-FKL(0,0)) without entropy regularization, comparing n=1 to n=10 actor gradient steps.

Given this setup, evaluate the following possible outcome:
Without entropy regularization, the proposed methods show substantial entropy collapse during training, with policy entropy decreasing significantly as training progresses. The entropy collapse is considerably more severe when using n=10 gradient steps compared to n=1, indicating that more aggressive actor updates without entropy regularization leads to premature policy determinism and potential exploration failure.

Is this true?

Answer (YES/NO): NO